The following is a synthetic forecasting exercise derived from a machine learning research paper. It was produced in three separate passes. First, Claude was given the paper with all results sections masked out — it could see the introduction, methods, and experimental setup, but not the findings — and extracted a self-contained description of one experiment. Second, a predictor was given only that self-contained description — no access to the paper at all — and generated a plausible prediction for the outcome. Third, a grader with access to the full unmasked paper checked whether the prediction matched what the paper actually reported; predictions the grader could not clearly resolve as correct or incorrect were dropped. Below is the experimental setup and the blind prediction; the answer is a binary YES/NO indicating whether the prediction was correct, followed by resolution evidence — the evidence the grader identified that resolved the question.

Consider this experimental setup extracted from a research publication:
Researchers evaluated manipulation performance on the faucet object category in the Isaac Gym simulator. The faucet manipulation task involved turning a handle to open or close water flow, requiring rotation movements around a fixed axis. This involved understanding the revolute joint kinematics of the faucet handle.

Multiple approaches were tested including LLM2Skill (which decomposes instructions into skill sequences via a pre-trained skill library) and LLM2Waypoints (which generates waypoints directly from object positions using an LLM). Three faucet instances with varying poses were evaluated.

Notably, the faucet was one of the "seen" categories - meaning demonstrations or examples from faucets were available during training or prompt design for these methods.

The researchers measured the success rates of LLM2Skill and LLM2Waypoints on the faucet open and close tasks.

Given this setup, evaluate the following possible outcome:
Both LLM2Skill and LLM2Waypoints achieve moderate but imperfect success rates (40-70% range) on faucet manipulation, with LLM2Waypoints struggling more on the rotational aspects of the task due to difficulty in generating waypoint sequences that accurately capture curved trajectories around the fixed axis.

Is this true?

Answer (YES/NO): NO